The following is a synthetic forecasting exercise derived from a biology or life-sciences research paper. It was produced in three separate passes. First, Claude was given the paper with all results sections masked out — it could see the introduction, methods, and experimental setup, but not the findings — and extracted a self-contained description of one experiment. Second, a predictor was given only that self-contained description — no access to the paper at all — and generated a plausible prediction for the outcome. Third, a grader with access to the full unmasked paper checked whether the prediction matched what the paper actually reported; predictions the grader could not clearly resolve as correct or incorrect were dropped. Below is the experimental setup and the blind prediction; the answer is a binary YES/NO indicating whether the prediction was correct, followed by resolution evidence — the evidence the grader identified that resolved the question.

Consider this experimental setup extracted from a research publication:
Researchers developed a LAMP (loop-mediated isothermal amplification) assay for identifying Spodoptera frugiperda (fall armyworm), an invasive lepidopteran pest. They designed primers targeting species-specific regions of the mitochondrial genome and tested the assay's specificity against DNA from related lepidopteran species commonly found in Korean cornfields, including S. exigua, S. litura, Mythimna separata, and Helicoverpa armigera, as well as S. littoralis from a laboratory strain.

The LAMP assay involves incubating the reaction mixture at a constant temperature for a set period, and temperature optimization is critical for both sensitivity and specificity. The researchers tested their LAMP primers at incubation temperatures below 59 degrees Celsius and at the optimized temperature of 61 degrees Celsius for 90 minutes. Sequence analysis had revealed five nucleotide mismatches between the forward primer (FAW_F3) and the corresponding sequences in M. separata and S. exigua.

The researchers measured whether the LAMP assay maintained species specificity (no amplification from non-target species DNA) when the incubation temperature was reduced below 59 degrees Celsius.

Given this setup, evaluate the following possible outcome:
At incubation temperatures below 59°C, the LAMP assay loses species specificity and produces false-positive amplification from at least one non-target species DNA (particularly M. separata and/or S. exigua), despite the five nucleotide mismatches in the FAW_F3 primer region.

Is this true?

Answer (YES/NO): YES